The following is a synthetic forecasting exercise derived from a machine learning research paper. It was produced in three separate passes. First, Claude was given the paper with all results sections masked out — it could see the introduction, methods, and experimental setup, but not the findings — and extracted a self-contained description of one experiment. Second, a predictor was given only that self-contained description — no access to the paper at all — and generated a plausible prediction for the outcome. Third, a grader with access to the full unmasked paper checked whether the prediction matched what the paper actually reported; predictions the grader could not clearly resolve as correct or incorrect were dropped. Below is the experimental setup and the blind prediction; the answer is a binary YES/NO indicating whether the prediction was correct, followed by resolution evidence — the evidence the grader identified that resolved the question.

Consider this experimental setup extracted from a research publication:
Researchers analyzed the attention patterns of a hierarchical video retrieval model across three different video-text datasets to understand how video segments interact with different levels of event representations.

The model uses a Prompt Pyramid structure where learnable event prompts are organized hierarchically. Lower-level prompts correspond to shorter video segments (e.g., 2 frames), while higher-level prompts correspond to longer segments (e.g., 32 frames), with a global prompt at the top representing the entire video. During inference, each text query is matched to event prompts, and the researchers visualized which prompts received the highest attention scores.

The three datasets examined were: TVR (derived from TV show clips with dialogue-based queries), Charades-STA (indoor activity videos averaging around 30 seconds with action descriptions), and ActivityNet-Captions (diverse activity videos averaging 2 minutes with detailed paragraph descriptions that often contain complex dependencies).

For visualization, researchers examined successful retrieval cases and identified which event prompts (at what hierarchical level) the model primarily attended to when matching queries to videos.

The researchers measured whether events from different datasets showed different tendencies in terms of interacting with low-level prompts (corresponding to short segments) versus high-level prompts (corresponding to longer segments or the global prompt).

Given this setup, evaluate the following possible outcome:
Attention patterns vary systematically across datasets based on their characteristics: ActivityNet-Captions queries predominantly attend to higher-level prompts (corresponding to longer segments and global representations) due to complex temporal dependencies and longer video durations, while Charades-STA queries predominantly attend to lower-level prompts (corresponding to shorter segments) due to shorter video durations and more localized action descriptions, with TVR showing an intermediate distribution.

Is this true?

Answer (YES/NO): NO